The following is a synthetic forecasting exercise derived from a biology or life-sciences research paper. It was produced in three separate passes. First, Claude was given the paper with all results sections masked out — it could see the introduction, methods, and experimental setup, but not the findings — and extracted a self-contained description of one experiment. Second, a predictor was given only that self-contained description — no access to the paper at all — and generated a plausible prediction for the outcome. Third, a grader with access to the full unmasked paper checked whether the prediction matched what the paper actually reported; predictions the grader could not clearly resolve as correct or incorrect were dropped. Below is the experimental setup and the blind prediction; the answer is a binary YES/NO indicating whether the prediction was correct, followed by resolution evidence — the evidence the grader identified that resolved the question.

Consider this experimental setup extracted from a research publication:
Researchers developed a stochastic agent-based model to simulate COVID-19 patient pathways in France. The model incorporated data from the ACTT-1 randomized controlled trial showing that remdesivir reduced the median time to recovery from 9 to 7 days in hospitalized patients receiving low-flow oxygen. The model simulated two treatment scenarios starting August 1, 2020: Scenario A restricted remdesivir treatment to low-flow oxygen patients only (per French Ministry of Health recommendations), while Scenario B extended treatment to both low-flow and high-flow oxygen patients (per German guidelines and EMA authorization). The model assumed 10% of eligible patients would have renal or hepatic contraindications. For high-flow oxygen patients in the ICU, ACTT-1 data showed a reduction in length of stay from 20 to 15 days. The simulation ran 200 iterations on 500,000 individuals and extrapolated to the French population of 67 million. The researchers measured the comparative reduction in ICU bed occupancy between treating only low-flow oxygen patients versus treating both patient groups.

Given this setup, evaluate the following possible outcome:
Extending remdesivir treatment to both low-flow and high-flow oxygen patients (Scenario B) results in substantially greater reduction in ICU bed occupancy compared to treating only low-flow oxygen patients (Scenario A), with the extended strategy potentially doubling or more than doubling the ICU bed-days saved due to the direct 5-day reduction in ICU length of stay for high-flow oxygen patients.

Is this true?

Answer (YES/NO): NO